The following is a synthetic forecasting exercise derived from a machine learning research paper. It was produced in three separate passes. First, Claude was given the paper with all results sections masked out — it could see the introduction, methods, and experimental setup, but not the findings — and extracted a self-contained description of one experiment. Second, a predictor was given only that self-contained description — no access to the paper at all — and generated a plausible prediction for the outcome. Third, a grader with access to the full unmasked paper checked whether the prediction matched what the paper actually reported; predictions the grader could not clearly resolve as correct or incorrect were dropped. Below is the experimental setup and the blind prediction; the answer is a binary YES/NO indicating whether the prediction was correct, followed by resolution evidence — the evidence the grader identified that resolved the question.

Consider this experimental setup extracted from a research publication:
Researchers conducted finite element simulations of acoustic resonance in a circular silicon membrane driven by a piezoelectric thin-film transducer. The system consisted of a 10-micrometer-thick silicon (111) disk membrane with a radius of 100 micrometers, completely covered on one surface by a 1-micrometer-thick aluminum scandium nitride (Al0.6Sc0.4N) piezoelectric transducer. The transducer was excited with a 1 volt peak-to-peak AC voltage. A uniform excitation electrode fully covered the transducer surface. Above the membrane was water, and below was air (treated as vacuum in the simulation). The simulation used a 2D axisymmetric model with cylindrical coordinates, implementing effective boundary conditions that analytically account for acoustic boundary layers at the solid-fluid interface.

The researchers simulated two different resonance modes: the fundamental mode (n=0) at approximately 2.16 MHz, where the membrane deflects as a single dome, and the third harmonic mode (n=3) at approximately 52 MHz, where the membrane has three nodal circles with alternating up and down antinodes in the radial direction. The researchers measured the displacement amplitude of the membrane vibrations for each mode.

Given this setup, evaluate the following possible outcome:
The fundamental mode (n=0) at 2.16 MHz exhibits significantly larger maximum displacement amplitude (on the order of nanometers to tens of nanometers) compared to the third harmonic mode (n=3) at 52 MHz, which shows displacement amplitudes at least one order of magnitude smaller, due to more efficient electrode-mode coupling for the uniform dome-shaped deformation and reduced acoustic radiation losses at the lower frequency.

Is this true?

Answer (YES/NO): YES